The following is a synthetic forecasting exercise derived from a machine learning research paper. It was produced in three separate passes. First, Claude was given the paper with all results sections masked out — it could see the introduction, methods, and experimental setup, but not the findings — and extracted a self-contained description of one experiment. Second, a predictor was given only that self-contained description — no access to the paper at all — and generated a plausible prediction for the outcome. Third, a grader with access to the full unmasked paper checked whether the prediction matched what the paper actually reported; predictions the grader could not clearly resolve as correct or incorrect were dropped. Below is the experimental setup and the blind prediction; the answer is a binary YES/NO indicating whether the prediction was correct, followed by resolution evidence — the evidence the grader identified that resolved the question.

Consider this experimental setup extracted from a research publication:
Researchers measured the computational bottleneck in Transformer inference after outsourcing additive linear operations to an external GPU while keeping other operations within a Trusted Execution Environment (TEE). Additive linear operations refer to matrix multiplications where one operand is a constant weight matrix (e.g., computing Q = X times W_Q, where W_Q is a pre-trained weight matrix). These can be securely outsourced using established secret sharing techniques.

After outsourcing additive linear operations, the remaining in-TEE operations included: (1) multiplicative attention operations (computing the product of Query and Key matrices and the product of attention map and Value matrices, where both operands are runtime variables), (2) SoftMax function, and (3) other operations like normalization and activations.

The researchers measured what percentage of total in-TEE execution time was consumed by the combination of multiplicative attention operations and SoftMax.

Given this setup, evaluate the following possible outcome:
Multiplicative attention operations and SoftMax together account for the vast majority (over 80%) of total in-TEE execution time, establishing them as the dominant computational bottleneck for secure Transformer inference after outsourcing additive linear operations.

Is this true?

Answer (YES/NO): YES